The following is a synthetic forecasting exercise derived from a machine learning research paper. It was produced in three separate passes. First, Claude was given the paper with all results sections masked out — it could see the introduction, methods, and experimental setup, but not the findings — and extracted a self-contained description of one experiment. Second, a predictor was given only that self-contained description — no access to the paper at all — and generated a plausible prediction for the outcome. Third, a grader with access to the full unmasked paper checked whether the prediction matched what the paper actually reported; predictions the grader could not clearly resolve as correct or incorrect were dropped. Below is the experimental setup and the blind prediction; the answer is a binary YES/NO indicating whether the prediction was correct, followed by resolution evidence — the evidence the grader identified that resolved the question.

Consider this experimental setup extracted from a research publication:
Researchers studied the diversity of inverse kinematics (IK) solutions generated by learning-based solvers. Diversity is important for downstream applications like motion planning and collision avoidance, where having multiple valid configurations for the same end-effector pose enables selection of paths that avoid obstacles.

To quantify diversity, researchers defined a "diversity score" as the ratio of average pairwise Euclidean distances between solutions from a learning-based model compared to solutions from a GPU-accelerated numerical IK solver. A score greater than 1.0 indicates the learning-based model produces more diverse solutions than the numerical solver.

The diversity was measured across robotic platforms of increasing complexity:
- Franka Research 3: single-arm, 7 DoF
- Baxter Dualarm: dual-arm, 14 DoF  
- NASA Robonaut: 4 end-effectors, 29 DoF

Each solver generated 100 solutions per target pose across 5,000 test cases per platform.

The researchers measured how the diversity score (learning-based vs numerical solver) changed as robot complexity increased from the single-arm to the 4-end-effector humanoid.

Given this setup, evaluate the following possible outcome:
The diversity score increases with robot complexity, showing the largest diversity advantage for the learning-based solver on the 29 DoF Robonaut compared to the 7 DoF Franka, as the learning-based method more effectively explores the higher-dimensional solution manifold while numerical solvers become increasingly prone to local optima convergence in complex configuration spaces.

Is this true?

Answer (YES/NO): NO